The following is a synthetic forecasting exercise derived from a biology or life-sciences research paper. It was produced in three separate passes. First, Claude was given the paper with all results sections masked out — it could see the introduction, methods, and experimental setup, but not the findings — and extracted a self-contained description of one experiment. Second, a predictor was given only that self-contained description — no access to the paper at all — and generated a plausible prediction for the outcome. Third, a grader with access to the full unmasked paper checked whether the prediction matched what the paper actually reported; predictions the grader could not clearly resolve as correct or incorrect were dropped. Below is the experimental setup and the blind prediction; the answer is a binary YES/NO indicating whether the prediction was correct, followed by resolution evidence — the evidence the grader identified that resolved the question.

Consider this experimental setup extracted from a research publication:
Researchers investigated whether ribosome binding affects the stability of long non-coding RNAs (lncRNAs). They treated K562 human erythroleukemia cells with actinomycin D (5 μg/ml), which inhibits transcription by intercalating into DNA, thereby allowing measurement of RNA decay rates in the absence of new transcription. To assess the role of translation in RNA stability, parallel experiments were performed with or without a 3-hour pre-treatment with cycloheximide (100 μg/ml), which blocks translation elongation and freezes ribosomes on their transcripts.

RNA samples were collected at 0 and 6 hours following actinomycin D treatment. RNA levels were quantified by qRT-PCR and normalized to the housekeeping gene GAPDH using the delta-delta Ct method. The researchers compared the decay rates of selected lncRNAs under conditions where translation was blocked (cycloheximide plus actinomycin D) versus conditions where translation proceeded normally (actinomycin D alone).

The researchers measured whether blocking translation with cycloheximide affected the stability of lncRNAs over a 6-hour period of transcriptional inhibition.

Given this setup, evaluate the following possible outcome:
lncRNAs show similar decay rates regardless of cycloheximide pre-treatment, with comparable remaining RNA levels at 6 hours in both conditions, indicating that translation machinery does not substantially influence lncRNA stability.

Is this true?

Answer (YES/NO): NO